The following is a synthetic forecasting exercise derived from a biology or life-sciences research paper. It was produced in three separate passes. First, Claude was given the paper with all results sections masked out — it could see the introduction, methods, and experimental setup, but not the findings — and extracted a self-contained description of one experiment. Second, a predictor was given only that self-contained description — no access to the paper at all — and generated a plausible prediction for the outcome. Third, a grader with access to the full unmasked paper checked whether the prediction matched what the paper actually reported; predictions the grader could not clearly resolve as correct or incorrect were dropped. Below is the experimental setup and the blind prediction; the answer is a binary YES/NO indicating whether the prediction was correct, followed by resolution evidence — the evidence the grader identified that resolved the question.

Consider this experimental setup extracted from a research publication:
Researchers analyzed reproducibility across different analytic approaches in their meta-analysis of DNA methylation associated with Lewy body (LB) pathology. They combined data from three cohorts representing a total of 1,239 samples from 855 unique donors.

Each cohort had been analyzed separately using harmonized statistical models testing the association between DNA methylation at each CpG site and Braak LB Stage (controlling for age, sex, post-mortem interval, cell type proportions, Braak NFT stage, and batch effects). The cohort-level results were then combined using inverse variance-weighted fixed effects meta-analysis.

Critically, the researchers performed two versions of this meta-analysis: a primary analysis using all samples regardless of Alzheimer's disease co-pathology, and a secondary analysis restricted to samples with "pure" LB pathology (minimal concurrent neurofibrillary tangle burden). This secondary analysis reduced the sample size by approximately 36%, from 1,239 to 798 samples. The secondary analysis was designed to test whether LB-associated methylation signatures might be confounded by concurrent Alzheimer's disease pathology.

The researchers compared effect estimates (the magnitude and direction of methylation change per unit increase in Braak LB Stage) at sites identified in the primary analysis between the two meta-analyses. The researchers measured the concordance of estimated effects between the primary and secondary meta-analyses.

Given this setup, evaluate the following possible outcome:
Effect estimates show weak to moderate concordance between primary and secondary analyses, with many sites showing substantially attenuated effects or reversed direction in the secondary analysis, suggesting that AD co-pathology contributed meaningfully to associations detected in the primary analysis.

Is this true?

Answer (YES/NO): NO